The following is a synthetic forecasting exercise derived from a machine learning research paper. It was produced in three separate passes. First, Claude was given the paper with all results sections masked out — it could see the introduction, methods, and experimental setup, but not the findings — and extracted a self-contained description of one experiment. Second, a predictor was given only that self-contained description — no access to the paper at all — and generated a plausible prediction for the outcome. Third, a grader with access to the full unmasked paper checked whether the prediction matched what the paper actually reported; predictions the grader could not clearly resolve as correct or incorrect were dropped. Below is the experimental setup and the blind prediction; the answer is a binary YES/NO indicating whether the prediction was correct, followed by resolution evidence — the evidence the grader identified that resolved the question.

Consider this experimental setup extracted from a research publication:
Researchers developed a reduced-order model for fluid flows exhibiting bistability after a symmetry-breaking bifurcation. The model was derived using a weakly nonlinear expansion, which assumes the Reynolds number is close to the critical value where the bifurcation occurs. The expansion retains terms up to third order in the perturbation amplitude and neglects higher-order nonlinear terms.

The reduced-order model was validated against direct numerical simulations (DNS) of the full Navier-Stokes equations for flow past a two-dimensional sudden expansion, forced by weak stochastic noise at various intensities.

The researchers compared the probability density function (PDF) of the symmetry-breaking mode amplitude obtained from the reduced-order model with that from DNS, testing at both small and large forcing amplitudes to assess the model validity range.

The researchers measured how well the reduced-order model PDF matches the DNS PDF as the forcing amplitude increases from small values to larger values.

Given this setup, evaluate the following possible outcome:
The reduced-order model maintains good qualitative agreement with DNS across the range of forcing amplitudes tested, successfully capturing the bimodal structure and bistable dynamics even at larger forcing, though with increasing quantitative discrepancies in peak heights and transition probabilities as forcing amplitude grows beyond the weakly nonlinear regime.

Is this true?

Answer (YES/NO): NO